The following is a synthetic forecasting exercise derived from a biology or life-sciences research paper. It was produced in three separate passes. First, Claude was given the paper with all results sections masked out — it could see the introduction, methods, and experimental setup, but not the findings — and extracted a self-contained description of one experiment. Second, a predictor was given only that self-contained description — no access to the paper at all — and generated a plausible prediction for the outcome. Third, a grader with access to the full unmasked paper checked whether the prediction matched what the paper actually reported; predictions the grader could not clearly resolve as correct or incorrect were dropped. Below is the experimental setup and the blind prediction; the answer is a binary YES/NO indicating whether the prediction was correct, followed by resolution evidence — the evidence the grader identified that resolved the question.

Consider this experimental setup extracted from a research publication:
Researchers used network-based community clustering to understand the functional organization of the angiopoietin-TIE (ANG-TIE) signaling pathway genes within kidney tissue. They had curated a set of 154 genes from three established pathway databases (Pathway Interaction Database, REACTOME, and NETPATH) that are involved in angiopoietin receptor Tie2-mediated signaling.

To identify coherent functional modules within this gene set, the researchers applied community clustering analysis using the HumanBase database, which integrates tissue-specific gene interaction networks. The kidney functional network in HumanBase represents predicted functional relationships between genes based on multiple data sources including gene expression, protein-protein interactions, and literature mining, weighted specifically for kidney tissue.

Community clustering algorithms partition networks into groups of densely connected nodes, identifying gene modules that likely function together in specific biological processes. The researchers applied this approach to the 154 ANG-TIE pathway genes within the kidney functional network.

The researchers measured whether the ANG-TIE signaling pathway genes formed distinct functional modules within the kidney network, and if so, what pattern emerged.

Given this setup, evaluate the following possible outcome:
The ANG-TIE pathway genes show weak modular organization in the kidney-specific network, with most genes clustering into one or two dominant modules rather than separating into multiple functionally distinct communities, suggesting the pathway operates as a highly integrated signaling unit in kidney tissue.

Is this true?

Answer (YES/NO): NO